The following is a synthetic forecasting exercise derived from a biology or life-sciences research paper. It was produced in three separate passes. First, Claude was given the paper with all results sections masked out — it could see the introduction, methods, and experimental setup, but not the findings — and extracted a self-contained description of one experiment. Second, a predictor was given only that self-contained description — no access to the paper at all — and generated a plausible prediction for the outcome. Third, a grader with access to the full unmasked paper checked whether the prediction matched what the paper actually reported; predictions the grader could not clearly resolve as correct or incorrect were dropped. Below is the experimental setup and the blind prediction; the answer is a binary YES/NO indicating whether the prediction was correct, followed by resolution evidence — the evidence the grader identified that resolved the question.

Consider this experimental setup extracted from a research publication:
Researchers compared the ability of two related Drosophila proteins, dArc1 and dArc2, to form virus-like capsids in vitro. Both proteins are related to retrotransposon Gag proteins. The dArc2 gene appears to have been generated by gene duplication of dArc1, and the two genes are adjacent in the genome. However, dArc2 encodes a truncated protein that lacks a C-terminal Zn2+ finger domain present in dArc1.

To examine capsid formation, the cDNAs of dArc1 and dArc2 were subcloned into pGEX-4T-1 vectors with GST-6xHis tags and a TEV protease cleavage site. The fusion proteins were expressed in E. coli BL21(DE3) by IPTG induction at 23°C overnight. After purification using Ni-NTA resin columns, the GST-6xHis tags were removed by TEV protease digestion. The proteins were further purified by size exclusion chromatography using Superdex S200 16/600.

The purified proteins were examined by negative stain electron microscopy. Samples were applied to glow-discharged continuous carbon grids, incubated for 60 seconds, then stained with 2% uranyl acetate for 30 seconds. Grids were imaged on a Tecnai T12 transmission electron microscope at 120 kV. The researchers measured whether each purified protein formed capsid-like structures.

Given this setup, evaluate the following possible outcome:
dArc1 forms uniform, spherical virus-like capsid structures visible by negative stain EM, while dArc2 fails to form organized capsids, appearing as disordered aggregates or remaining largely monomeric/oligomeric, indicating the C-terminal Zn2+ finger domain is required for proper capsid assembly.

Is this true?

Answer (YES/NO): NO